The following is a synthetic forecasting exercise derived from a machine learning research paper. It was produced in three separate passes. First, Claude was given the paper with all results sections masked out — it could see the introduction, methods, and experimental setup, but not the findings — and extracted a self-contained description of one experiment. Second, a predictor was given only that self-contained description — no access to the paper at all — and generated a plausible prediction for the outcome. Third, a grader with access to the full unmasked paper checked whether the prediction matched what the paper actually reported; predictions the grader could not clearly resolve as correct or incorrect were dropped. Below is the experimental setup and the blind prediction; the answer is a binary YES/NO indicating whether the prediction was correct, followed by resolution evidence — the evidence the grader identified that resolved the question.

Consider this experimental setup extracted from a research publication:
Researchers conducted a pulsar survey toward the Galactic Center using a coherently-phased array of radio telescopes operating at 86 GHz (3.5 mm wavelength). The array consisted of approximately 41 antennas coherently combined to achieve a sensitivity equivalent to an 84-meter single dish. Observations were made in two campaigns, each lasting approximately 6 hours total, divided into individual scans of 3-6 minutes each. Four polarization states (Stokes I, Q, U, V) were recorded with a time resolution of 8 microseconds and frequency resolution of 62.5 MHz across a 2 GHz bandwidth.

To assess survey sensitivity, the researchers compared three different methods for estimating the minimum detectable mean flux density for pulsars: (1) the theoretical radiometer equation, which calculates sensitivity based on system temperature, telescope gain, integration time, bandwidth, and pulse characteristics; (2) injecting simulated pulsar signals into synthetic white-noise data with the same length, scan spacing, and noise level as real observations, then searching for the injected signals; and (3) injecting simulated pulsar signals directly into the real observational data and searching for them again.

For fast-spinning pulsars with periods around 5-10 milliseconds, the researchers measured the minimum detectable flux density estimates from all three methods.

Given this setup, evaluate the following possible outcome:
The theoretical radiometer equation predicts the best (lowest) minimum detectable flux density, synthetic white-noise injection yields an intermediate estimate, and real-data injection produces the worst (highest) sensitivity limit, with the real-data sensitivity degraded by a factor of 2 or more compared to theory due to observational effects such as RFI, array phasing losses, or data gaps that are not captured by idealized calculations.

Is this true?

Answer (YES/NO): NO